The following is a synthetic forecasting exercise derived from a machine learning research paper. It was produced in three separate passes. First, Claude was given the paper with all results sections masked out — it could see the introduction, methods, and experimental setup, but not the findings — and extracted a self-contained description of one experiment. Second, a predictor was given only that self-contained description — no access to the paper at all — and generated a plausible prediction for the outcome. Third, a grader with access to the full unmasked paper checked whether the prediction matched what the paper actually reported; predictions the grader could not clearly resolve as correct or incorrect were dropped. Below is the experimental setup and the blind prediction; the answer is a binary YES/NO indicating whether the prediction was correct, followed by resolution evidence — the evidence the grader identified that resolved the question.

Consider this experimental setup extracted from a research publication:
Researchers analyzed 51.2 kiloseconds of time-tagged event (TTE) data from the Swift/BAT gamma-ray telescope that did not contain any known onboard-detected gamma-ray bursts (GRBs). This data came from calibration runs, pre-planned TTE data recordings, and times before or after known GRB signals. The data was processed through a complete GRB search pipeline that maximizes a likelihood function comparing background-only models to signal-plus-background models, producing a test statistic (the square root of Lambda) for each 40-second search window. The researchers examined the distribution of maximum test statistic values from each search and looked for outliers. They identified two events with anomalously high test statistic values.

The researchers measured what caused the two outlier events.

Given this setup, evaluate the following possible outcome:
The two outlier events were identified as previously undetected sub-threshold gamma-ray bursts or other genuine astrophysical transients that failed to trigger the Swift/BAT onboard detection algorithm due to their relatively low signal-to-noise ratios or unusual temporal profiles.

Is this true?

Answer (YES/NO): NO